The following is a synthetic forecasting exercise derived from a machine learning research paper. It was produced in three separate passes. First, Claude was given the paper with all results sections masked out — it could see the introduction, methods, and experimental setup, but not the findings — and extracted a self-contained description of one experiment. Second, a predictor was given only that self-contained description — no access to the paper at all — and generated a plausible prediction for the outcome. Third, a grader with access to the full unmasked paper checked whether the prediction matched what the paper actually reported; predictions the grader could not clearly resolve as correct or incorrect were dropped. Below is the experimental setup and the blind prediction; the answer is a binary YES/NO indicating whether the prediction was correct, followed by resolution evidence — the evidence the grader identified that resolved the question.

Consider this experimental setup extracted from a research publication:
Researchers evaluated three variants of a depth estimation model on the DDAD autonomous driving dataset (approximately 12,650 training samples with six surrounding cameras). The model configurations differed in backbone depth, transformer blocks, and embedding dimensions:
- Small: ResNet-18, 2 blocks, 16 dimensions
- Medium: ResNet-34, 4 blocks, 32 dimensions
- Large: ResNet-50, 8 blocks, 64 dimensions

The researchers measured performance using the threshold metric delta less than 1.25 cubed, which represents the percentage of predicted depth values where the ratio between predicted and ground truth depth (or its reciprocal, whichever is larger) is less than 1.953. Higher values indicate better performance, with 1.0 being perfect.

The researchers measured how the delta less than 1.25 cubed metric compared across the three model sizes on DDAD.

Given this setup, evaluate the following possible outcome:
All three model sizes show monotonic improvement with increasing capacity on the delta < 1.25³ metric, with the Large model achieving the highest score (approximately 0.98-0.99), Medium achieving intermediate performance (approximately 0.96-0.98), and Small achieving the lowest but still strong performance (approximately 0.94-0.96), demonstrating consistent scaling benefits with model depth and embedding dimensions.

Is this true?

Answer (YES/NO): NO